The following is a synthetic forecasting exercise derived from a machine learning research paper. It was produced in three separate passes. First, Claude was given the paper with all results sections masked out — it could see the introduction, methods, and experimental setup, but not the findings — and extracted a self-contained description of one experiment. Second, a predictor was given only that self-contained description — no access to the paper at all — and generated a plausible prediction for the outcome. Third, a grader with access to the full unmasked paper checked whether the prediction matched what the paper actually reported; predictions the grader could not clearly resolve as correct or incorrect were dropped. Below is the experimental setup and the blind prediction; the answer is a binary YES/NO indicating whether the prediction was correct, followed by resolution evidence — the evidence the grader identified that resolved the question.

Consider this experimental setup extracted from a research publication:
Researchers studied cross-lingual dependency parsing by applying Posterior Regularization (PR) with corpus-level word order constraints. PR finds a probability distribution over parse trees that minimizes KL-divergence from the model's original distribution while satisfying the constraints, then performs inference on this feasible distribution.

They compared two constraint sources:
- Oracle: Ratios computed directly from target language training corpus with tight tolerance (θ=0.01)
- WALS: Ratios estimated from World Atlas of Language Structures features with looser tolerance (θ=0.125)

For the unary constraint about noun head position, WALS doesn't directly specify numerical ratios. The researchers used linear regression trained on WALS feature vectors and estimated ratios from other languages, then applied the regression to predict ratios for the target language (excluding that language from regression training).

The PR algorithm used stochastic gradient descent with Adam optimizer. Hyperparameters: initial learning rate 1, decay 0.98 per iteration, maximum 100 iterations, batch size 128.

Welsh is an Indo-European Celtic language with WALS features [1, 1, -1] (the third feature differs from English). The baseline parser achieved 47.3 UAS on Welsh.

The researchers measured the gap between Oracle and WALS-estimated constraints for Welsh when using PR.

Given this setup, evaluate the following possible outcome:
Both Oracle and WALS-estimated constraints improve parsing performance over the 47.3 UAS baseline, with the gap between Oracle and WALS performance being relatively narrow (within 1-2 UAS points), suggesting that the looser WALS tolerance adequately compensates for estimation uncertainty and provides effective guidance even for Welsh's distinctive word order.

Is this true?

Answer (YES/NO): NO